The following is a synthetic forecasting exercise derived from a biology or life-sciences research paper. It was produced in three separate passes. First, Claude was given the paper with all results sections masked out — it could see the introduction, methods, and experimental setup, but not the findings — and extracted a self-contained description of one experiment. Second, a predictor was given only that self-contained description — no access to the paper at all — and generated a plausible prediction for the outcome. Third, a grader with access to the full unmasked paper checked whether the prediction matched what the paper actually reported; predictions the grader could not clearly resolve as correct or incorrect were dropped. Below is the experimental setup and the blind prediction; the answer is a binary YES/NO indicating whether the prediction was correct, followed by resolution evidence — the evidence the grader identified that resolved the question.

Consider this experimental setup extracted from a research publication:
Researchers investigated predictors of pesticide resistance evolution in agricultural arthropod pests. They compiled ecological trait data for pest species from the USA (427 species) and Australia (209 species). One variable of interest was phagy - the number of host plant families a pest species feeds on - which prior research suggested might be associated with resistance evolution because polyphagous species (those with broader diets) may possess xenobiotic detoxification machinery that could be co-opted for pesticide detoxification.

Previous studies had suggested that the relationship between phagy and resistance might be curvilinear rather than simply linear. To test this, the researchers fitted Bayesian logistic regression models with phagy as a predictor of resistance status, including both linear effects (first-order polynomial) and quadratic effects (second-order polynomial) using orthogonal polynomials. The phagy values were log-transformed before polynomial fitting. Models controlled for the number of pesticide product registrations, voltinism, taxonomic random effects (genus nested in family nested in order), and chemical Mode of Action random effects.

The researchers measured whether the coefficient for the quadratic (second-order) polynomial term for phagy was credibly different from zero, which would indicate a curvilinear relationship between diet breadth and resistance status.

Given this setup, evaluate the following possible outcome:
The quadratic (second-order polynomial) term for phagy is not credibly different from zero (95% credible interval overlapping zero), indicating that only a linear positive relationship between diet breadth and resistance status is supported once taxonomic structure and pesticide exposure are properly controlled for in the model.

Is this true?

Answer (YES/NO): NO